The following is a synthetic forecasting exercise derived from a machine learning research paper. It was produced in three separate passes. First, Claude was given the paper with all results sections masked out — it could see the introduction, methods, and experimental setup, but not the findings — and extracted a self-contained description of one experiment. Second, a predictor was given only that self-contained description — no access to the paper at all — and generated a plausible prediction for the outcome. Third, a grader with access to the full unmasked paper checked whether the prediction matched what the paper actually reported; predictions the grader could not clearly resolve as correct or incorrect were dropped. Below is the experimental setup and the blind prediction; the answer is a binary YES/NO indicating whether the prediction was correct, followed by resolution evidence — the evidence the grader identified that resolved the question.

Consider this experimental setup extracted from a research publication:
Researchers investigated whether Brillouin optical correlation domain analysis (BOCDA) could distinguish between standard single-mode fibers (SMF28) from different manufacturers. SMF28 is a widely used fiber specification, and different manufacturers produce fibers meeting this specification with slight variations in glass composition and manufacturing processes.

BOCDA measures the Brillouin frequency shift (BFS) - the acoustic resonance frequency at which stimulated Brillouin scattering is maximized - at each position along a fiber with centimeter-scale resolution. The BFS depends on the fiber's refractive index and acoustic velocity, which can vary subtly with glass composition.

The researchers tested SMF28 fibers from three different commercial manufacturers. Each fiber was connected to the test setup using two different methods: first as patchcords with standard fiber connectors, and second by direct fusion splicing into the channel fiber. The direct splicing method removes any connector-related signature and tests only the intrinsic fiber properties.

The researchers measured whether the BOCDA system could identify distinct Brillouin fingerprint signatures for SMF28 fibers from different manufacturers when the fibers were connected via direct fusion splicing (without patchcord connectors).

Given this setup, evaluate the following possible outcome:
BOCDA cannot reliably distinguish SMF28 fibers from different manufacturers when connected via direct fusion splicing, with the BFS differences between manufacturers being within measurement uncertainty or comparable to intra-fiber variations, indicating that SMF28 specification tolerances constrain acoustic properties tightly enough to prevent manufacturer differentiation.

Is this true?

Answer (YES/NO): NO